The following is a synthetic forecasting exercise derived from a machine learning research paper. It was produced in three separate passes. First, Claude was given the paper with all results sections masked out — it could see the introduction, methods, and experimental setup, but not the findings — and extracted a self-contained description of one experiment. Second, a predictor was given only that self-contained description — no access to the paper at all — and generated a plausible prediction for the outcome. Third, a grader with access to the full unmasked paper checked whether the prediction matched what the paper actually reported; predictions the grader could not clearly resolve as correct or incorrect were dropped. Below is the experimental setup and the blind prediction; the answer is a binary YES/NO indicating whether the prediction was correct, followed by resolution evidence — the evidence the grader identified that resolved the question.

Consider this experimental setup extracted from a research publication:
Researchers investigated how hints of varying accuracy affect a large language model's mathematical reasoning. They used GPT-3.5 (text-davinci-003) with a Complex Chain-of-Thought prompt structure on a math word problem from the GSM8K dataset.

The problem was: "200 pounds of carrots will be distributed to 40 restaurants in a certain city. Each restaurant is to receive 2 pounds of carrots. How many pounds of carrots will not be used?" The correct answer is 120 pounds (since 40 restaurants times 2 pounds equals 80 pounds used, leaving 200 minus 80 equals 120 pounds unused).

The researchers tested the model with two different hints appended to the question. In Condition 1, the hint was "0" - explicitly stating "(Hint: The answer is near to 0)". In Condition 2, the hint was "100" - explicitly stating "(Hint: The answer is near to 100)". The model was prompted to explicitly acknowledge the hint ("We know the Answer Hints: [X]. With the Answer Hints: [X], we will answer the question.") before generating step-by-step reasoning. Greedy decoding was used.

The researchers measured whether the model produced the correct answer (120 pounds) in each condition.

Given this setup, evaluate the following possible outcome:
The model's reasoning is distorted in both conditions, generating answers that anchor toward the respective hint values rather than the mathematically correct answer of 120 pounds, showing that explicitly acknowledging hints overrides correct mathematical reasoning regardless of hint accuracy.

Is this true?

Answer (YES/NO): NO